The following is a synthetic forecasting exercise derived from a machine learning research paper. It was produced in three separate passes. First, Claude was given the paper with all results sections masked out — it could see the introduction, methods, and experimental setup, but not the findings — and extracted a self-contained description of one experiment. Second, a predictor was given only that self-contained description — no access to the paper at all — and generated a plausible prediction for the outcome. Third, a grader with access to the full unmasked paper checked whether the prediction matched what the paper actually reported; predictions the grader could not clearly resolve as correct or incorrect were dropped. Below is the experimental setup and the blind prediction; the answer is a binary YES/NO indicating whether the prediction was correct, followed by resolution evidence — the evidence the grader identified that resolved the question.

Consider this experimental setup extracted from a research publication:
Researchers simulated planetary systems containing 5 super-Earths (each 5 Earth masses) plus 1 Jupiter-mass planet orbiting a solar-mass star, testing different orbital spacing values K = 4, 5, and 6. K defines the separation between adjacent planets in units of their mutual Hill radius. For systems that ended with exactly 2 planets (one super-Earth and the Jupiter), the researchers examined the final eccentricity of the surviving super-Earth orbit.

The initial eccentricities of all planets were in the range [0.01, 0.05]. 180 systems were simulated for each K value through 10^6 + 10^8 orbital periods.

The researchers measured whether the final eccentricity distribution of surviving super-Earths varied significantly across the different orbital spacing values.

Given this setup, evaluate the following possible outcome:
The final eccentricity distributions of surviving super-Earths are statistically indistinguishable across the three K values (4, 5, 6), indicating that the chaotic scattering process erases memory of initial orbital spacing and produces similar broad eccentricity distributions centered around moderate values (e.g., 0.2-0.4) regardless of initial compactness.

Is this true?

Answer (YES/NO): YES